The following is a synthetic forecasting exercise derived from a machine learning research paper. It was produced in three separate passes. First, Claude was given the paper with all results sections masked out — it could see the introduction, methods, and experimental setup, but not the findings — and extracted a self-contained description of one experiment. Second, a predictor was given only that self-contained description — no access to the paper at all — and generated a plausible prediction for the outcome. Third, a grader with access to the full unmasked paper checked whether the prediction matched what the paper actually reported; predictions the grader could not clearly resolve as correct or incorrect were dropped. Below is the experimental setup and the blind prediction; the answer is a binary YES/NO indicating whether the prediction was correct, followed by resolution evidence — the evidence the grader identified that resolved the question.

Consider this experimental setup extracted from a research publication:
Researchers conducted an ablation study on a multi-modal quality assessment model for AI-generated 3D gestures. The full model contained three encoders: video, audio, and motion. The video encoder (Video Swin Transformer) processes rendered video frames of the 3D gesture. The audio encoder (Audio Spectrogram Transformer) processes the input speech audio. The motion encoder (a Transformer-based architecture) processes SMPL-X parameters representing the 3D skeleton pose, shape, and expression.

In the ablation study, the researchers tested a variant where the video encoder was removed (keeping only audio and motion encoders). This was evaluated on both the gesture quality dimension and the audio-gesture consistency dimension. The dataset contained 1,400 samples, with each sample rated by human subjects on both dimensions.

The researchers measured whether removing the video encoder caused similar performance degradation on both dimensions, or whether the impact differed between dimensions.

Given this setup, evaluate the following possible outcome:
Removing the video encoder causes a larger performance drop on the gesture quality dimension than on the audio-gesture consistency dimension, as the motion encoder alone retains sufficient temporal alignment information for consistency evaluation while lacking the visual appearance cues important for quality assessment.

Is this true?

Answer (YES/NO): YES